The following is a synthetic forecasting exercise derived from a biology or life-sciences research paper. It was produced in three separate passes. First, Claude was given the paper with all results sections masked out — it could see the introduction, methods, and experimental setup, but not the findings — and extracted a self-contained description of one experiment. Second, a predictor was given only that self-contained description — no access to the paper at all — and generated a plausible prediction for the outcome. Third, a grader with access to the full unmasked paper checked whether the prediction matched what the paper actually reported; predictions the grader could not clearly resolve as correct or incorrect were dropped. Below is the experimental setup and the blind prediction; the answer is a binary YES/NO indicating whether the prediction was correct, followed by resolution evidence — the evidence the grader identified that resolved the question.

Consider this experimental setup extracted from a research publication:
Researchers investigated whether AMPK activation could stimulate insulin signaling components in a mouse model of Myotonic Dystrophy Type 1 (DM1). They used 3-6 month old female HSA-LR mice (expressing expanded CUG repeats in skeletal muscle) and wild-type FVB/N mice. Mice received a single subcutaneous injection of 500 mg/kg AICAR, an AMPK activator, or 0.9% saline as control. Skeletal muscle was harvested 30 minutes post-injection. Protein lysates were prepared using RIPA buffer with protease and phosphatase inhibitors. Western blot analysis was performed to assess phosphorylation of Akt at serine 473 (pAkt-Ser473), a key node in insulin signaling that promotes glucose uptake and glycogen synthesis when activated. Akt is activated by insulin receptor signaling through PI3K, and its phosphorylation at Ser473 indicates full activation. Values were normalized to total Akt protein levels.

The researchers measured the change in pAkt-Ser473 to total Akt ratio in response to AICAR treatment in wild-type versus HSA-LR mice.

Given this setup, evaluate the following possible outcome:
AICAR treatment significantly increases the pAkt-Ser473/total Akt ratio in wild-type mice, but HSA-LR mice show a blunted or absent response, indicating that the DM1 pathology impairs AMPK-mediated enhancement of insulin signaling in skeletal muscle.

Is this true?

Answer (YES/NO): YES